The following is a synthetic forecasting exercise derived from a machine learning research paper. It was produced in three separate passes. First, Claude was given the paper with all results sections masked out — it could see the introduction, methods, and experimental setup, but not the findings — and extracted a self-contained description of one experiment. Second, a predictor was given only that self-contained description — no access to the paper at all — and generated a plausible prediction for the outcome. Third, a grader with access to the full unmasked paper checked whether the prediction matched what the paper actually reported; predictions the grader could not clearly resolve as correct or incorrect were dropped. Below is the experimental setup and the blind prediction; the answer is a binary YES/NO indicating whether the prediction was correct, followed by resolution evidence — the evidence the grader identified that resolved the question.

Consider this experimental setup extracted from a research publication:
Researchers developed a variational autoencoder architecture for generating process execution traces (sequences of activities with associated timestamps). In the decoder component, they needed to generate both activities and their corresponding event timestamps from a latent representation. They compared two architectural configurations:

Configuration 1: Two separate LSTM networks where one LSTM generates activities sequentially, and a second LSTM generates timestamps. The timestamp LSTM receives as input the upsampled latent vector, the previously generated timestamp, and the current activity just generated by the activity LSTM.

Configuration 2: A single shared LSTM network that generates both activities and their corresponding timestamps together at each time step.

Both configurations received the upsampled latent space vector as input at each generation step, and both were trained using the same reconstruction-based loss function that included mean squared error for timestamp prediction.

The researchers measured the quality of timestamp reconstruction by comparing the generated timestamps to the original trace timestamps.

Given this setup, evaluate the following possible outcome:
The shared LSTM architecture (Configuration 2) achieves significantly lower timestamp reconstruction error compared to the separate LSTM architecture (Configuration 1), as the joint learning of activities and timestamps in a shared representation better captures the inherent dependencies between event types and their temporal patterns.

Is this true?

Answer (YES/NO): NO